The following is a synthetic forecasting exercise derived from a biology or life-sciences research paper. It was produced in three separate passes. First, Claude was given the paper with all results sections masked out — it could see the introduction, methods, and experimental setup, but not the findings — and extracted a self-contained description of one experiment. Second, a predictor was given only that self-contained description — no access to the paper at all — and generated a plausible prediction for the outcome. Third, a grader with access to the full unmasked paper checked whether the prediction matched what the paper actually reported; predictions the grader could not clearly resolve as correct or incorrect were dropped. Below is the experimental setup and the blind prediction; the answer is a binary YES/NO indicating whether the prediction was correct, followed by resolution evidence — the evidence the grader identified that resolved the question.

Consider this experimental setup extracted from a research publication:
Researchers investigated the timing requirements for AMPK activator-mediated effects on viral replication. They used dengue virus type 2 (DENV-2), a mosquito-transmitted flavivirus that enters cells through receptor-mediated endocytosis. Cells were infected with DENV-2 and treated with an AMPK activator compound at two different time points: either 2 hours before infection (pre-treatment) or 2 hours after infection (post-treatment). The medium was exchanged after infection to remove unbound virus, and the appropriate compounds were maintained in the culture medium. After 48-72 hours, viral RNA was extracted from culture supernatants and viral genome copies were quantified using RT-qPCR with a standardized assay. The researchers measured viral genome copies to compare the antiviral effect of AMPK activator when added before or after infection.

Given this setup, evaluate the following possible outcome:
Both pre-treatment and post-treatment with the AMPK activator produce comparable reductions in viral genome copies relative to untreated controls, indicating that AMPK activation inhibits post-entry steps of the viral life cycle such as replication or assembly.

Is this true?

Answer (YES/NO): NO